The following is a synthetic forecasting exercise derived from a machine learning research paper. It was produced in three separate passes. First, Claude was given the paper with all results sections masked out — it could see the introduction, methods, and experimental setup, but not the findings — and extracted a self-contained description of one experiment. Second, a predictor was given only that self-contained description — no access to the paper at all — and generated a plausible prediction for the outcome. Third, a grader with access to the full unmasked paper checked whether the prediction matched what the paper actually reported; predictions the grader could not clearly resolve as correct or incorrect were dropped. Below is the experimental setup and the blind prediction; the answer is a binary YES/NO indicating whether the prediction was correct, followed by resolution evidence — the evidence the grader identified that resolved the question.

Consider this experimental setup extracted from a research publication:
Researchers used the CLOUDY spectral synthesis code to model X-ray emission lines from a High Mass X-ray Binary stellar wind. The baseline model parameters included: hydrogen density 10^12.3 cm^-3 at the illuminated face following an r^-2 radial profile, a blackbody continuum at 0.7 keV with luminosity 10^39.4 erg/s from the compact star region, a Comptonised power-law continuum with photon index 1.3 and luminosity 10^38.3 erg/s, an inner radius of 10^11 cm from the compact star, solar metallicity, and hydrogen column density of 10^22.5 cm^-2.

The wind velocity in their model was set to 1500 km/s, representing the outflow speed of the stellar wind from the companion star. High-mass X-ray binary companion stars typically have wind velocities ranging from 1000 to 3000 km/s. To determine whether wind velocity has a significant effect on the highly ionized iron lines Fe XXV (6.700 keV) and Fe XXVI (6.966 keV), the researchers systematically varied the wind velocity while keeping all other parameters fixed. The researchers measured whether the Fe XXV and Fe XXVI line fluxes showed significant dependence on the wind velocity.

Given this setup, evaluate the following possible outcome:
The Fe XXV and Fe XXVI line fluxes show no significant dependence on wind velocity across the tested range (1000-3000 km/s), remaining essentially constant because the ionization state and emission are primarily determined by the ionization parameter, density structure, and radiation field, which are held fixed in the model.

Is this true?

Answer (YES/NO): YES